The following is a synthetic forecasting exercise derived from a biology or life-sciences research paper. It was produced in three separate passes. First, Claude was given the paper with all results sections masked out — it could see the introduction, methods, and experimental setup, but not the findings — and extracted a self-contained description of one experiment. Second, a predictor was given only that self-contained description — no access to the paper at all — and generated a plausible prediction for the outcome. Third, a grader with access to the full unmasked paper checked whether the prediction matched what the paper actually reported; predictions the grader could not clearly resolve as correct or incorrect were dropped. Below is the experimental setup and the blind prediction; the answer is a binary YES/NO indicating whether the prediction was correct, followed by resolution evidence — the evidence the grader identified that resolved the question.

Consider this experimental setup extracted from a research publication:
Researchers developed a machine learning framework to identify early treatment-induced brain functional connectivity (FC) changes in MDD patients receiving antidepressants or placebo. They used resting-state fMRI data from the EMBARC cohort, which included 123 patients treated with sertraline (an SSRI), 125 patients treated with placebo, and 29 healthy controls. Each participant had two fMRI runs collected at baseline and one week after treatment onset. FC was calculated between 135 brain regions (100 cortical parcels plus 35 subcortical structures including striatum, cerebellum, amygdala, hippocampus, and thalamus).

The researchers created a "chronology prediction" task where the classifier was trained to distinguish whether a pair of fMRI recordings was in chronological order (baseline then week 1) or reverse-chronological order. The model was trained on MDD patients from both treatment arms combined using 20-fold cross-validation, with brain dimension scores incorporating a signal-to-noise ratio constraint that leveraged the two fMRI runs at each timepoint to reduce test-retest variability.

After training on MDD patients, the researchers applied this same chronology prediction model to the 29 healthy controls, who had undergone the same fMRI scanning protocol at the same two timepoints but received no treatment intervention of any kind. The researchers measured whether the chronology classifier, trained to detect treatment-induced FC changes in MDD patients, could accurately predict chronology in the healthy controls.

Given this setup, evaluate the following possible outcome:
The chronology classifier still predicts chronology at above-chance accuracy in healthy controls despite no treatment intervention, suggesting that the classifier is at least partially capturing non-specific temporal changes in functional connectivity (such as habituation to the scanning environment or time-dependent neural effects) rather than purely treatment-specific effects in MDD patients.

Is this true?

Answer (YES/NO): NO